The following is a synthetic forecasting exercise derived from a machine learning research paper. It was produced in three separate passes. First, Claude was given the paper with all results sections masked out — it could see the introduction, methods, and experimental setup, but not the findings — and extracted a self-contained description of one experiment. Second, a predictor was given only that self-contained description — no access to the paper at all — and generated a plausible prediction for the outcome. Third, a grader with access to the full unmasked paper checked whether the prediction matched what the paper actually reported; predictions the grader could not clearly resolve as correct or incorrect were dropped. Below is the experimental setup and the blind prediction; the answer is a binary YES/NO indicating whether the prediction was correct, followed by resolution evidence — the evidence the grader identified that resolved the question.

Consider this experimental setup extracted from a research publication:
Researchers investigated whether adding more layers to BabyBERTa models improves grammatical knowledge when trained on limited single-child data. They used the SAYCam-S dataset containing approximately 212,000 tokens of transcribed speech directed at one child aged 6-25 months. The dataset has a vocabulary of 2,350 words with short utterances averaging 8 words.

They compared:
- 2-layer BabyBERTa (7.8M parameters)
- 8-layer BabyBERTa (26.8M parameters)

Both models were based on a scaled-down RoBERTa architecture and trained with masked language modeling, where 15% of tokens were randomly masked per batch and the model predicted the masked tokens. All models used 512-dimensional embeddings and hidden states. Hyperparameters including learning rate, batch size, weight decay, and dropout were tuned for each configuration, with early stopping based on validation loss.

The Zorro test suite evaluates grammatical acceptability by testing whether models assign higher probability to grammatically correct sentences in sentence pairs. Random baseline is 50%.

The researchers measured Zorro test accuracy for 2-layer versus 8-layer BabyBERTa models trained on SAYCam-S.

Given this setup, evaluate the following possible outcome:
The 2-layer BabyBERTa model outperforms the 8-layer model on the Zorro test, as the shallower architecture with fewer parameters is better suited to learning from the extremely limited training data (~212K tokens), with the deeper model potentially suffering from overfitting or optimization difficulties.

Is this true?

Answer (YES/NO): YES